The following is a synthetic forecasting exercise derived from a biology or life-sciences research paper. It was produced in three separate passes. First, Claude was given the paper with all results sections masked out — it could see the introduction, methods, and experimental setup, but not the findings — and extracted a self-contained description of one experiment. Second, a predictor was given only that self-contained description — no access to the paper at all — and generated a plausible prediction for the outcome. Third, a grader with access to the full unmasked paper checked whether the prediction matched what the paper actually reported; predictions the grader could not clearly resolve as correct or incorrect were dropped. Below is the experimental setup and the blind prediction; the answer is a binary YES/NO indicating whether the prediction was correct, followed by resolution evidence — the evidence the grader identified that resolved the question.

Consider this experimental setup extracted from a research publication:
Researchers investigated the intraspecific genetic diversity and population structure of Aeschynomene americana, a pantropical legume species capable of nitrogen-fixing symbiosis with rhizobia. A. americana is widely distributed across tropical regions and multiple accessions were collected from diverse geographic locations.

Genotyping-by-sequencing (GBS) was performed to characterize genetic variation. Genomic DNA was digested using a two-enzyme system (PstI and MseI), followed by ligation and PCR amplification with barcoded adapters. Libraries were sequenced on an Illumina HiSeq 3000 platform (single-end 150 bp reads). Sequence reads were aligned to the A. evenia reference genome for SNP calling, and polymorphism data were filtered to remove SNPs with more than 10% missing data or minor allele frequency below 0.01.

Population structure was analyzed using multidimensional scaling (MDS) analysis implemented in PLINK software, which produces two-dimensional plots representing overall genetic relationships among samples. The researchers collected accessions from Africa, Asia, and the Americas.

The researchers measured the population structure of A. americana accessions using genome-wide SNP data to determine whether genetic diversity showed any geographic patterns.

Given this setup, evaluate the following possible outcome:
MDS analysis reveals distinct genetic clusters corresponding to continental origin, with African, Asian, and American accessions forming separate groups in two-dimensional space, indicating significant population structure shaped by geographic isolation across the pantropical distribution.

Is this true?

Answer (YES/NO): NO